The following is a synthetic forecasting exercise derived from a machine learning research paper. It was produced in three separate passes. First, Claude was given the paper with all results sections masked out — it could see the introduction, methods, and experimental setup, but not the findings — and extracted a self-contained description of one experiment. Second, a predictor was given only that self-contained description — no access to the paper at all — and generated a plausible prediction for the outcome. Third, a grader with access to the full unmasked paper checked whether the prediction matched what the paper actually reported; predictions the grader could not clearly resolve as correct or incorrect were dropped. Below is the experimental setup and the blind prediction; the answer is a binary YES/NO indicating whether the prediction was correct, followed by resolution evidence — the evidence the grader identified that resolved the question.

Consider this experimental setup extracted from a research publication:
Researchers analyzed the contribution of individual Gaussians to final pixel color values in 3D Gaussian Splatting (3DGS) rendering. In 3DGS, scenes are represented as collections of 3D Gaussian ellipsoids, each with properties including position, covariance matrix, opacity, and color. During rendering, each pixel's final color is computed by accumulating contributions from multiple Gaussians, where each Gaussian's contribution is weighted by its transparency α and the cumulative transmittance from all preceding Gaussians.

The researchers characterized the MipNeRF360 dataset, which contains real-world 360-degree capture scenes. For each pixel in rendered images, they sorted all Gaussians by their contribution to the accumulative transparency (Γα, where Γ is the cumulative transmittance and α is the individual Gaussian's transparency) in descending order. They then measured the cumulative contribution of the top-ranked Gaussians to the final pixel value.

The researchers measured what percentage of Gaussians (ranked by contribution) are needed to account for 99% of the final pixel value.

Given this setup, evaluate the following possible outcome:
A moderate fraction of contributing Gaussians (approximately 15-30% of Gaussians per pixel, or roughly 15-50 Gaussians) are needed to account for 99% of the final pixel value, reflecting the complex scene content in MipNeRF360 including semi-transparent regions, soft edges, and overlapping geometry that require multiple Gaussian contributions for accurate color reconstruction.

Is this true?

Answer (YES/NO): NO